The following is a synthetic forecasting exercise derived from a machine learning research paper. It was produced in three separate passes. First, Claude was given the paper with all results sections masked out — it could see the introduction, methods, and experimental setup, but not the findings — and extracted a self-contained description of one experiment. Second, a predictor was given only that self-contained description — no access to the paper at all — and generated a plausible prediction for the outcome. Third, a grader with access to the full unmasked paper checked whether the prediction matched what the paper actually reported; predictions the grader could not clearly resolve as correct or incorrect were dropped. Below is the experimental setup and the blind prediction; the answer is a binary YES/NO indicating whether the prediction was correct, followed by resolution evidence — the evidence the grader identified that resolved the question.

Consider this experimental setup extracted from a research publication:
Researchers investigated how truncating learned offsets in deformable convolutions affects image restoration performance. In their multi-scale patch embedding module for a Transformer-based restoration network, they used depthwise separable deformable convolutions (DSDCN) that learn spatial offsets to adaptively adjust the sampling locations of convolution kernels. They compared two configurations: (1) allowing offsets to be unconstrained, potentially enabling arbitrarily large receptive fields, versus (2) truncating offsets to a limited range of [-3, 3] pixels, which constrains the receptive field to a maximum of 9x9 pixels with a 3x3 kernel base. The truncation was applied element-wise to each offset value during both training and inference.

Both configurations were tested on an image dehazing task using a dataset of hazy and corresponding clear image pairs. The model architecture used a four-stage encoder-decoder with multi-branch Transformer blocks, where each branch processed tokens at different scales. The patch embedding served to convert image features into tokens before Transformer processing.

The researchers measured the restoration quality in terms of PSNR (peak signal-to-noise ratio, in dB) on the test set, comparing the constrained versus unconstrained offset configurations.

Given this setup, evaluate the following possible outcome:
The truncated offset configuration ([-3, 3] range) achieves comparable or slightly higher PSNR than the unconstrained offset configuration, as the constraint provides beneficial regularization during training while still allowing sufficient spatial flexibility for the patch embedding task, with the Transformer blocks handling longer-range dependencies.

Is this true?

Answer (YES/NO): NO